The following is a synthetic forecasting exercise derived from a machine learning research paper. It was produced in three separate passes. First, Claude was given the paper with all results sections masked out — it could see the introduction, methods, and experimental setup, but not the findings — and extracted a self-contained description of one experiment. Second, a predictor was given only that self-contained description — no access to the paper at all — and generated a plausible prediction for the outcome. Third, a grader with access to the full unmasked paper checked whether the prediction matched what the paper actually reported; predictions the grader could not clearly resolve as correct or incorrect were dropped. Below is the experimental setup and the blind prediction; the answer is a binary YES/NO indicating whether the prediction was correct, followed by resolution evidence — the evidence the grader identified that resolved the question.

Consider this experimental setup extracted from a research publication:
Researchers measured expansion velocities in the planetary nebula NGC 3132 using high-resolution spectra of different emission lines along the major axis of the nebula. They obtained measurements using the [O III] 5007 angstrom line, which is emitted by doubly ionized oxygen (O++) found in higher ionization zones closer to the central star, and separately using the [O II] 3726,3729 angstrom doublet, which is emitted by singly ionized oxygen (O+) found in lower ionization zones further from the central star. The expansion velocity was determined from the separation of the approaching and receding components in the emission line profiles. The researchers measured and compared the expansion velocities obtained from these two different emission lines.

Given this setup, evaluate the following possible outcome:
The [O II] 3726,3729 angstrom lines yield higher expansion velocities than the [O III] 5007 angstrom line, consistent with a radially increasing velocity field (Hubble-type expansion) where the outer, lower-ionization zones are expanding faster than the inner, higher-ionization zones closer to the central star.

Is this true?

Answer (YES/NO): YES